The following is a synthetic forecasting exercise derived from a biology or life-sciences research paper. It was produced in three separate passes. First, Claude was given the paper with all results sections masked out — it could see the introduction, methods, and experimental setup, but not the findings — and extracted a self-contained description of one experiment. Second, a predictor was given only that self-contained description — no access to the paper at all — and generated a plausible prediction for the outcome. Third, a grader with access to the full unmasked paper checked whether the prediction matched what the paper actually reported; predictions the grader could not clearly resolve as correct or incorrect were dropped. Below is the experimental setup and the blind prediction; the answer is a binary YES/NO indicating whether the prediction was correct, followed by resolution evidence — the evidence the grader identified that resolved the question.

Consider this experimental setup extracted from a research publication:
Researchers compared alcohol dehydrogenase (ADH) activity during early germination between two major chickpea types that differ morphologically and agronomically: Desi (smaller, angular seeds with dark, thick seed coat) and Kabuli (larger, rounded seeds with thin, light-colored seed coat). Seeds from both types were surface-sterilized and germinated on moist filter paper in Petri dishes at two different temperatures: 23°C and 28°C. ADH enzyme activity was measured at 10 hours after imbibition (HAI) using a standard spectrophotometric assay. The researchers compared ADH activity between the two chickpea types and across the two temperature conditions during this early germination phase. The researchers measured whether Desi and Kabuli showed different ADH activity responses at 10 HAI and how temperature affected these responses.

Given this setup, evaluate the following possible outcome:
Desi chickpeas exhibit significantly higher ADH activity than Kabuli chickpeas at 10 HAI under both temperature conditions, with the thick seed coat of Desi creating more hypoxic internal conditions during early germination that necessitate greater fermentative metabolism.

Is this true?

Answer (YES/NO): NO